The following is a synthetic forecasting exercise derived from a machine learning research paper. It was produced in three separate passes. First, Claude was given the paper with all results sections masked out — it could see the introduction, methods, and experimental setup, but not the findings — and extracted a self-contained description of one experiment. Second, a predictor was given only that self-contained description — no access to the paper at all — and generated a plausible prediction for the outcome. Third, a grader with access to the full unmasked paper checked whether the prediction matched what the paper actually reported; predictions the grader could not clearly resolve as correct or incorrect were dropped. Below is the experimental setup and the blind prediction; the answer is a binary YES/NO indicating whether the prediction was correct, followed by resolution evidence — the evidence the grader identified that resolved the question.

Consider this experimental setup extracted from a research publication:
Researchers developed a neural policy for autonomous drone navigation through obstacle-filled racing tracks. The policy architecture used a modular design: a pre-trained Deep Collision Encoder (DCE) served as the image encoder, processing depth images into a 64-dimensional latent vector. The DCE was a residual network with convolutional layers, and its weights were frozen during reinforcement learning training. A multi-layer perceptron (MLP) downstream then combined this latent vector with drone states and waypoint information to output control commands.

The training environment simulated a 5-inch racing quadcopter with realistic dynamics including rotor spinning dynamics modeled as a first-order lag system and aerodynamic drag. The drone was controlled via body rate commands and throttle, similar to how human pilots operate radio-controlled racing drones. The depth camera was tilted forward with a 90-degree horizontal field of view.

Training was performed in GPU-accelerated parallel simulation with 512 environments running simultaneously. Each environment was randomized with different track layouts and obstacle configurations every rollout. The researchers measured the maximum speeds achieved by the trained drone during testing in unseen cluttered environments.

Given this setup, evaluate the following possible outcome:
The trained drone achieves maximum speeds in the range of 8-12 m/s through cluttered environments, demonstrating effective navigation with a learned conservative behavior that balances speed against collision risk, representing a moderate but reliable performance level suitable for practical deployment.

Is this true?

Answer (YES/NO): NO